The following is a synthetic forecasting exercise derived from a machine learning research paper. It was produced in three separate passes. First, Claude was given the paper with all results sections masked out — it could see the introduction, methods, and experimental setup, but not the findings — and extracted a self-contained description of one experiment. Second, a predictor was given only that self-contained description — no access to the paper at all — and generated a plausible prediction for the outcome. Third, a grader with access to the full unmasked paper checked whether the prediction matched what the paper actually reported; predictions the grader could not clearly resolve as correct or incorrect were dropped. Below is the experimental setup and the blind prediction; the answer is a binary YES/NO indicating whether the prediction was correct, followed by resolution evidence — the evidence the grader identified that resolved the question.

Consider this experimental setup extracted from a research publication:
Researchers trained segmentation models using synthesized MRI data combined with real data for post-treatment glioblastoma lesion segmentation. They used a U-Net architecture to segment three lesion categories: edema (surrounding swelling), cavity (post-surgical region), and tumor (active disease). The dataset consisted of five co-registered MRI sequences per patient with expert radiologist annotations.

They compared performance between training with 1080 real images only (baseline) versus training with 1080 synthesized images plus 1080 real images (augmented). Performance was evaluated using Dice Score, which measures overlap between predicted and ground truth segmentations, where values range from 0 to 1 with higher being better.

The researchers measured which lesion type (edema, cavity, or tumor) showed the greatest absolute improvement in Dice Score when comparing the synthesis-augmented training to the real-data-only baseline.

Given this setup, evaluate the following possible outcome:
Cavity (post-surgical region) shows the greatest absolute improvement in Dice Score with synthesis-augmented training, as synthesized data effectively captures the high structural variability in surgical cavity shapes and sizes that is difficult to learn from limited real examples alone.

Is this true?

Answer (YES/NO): YES